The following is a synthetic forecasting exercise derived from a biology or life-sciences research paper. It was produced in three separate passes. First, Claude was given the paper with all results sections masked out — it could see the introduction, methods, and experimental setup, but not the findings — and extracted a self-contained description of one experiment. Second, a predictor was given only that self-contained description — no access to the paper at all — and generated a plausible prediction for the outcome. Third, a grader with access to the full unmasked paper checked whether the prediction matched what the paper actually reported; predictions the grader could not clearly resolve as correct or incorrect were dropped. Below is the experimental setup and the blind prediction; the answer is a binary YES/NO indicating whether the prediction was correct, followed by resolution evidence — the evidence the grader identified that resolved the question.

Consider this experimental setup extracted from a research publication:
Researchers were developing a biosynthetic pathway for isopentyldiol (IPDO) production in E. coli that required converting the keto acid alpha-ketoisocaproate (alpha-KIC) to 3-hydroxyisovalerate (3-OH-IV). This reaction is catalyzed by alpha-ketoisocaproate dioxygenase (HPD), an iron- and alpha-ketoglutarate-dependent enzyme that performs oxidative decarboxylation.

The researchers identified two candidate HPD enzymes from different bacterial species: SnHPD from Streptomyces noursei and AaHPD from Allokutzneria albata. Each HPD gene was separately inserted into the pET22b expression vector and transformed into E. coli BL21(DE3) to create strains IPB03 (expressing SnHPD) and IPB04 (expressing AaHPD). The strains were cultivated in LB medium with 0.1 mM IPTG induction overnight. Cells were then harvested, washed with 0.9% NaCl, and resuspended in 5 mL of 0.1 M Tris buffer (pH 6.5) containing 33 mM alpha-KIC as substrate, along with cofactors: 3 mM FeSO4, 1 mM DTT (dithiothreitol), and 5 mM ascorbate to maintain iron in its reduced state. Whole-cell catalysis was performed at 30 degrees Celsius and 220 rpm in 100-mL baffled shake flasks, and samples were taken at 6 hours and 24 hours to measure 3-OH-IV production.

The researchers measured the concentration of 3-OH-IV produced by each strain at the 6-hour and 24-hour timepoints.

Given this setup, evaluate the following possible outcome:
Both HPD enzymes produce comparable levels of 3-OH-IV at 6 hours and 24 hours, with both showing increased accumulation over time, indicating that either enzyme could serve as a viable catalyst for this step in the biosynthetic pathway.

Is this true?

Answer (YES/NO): NO